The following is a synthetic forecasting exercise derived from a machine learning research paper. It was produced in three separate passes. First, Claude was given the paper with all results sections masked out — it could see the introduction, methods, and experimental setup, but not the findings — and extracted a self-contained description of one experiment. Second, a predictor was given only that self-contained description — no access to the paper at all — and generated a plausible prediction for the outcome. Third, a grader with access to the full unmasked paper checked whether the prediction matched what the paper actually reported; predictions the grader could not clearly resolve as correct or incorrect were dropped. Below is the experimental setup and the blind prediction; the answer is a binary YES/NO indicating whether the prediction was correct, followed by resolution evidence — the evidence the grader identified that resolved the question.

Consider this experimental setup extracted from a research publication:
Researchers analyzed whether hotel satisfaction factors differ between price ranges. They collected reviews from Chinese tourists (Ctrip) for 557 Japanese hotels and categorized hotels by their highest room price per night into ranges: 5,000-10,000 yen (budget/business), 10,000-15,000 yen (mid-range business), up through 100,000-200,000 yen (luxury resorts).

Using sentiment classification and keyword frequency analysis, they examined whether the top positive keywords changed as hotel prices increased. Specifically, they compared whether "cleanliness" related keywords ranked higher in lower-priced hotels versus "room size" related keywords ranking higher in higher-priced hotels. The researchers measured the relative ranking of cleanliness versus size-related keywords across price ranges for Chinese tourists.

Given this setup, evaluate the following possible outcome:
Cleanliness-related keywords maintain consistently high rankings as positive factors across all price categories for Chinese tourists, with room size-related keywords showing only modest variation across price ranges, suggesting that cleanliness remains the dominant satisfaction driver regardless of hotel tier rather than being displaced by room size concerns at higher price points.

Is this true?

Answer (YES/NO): NO